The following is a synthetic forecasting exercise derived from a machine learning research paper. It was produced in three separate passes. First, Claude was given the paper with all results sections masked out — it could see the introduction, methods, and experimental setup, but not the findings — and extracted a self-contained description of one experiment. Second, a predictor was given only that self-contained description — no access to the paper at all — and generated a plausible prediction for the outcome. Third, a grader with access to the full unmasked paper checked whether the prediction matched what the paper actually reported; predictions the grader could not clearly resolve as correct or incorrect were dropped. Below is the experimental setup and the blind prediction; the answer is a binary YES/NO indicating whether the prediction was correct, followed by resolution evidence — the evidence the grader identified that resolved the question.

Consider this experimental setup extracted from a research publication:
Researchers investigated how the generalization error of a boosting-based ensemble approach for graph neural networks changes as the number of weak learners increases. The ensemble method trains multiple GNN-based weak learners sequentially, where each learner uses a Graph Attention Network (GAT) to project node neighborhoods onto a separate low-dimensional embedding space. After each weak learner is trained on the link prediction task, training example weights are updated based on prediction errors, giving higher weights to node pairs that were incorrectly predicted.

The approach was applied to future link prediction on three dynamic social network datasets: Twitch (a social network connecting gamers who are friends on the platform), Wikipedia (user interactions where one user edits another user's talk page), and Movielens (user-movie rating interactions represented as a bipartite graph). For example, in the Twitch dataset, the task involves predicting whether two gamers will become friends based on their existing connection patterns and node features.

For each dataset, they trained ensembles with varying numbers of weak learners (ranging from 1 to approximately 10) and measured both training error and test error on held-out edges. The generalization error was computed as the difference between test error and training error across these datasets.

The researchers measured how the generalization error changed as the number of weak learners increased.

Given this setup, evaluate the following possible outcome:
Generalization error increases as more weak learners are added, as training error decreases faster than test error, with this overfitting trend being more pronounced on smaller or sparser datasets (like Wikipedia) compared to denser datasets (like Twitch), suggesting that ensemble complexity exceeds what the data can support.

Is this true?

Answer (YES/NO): NO